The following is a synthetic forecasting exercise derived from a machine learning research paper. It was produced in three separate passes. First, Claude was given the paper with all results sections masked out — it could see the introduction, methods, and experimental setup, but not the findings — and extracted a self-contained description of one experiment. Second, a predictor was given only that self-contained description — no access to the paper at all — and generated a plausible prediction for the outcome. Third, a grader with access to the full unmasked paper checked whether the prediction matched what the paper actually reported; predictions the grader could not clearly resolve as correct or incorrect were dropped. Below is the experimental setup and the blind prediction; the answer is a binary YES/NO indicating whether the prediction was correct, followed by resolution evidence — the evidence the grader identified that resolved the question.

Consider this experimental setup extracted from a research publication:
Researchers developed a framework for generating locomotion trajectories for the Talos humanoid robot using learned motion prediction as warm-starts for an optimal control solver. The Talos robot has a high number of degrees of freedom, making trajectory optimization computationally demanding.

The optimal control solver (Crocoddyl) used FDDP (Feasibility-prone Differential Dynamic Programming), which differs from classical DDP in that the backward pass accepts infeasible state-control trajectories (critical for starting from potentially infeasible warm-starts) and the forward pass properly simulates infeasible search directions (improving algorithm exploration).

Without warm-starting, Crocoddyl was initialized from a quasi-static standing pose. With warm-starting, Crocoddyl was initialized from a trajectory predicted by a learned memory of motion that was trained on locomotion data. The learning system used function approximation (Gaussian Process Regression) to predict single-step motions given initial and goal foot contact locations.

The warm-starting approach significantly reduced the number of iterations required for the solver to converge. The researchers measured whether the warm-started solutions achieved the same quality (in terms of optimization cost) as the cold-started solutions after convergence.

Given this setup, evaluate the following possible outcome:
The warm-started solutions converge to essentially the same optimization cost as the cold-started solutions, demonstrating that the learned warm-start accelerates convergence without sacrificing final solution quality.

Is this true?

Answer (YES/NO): YES